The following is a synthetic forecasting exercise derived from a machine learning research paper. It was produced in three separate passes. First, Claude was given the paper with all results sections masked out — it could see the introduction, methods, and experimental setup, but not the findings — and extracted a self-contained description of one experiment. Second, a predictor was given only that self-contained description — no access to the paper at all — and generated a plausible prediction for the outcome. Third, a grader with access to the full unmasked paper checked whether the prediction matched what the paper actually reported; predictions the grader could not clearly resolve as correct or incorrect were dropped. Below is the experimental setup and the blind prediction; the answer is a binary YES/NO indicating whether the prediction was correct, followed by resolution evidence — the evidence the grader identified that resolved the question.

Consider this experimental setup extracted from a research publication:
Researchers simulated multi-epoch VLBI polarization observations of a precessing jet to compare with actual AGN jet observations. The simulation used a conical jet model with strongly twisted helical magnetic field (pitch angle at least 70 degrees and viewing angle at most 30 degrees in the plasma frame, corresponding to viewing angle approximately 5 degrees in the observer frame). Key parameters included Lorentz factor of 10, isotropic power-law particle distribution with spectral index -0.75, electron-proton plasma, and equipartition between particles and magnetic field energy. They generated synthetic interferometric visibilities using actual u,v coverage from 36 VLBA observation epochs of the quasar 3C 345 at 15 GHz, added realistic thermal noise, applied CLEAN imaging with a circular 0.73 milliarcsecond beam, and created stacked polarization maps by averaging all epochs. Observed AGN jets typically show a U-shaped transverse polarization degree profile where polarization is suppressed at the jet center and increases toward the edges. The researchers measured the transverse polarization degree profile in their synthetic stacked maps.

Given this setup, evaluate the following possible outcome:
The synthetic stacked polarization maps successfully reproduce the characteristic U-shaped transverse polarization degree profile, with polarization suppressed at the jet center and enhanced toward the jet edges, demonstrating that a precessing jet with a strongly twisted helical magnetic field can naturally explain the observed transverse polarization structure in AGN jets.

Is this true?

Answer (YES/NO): NO